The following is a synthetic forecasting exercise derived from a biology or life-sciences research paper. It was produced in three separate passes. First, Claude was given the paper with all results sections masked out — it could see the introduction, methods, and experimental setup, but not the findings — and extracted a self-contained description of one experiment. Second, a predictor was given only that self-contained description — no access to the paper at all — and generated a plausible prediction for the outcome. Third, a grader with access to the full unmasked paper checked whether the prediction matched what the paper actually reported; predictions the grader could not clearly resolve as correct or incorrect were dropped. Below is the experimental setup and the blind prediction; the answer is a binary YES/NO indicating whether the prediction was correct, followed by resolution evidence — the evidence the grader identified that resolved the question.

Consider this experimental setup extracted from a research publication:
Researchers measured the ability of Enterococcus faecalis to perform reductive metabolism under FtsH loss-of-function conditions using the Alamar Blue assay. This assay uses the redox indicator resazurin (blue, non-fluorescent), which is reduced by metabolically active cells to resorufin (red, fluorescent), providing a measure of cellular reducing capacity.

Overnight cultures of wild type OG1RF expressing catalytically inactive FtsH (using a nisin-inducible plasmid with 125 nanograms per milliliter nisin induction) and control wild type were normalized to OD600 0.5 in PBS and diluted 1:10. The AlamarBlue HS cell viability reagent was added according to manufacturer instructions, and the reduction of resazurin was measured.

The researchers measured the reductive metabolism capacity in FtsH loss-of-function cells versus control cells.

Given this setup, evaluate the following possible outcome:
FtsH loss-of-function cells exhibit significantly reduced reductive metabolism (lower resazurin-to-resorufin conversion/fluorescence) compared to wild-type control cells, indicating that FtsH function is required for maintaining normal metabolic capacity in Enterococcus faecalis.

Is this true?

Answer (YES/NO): NO